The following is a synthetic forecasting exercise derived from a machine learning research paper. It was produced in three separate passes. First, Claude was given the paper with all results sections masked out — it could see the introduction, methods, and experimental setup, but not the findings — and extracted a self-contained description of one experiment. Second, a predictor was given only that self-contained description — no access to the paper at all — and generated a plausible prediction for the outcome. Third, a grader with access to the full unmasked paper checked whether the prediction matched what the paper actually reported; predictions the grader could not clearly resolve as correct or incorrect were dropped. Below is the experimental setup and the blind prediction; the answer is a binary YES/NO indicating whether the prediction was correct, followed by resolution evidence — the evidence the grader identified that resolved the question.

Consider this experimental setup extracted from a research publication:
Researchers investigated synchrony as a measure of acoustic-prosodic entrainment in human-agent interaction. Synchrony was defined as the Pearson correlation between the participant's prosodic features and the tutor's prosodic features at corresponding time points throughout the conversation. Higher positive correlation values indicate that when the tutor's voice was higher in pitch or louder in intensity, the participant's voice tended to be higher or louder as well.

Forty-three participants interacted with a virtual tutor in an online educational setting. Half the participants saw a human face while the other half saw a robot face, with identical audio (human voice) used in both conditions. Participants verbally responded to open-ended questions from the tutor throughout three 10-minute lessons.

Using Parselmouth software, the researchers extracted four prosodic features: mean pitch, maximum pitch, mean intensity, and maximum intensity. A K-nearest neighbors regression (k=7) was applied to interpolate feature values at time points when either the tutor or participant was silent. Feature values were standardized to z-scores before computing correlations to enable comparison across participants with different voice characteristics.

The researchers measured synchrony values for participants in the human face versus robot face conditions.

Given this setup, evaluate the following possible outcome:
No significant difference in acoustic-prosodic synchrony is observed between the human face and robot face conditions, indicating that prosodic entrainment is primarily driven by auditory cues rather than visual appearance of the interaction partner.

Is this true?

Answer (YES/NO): NO